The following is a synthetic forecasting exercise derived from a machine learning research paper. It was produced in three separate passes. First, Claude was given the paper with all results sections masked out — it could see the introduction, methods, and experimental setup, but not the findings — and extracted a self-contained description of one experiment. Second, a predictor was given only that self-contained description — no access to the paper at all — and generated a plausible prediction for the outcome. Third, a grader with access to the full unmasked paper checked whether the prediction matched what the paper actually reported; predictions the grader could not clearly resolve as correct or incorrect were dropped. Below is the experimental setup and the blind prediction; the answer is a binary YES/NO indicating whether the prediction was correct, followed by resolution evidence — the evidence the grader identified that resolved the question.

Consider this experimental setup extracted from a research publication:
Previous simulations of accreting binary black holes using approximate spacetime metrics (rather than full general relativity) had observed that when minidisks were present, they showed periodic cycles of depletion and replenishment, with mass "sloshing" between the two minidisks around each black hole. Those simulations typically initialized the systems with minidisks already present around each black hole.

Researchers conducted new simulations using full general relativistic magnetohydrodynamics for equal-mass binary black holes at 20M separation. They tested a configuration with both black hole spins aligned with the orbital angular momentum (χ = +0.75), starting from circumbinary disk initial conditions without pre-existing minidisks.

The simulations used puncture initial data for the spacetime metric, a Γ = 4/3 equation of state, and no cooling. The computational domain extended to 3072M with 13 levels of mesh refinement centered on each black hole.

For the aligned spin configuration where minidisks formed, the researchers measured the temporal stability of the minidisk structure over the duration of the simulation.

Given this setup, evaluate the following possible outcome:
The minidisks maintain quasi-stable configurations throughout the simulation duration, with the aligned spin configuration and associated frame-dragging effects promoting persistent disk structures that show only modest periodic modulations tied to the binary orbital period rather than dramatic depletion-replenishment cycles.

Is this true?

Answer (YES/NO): YES